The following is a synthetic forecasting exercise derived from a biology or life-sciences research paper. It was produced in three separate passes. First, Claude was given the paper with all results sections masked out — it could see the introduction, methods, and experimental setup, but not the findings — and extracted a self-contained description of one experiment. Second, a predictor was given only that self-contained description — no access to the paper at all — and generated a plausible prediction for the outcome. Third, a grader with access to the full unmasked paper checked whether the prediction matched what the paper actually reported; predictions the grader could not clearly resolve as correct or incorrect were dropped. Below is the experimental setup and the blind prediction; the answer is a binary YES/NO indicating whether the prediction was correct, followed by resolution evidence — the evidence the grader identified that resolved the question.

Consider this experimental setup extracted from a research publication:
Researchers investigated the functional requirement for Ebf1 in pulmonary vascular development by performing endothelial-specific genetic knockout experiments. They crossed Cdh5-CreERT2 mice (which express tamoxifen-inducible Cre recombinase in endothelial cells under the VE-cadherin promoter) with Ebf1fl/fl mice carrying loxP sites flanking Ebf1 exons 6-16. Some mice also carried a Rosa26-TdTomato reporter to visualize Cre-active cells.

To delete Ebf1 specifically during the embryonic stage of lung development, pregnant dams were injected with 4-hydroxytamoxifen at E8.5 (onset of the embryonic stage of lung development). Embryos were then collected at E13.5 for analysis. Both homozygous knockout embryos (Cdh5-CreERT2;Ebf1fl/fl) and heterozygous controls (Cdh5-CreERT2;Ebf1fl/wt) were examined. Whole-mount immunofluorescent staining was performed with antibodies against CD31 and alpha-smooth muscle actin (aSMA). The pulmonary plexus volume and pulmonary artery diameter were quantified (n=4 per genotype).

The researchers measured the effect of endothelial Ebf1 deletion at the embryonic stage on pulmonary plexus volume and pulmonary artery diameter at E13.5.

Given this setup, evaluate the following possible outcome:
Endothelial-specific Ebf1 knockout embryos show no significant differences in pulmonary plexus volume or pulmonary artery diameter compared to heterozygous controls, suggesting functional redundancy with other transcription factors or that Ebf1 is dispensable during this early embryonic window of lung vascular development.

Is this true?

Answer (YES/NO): NO